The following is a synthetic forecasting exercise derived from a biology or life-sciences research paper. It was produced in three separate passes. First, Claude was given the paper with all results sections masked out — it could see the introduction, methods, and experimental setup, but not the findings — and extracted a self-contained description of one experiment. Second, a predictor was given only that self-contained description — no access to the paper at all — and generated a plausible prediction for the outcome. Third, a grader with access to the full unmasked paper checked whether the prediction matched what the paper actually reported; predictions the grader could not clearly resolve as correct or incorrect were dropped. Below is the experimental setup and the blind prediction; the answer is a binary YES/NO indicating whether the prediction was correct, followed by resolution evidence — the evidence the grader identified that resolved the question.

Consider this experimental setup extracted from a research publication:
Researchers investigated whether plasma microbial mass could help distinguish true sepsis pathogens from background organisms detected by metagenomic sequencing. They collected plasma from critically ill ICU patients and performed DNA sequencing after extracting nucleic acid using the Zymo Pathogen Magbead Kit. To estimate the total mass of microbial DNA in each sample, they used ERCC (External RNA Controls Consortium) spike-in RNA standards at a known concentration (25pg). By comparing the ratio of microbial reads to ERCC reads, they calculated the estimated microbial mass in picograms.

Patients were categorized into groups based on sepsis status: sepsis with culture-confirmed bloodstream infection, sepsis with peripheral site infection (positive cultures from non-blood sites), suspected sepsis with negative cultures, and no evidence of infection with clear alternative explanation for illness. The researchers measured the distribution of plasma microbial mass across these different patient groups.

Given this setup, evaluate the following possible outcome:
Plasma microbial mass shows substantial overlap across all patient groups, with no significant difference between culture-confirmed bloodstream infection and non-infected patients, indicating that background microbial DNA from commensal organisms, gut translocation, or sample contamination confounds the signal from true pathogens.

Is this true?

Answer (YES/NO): YES